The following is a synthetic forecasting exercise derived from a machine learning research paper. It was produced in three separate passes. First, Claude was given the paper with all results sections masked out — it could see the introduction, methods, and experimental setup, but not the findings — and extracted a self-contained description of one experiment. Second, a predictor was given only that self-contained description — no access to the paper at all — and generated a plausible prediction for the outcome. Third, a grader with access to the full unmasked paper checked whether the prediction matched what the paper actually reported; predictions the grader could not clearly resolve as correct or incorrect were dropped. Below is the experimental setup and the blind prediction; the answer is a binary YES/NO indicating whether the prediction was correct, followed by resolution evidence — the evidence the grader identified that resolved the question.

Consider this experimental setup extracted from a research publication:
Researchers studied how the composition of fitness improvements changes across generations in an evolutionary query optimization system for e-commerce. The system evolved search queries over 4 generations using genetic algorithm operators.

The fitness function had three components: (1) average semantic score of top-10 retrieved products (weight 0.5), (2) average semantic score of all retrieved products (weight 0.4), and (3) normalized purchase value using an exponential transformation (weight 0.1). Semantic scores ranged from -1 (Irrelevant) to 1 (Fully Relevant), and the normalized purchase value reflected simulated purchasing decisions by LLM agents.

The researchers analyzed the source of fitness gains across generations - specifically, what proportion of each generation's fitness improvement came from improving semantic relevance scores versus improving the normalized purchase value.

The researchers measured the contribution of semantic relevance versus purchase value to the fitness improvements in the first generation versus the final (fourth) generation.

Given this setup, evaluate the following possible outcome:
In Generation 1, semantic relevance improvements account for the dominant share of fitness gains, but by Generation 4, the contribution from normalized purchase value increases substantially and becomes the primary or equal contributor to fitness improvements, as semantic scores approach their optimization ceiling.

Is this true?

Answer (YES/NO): NO